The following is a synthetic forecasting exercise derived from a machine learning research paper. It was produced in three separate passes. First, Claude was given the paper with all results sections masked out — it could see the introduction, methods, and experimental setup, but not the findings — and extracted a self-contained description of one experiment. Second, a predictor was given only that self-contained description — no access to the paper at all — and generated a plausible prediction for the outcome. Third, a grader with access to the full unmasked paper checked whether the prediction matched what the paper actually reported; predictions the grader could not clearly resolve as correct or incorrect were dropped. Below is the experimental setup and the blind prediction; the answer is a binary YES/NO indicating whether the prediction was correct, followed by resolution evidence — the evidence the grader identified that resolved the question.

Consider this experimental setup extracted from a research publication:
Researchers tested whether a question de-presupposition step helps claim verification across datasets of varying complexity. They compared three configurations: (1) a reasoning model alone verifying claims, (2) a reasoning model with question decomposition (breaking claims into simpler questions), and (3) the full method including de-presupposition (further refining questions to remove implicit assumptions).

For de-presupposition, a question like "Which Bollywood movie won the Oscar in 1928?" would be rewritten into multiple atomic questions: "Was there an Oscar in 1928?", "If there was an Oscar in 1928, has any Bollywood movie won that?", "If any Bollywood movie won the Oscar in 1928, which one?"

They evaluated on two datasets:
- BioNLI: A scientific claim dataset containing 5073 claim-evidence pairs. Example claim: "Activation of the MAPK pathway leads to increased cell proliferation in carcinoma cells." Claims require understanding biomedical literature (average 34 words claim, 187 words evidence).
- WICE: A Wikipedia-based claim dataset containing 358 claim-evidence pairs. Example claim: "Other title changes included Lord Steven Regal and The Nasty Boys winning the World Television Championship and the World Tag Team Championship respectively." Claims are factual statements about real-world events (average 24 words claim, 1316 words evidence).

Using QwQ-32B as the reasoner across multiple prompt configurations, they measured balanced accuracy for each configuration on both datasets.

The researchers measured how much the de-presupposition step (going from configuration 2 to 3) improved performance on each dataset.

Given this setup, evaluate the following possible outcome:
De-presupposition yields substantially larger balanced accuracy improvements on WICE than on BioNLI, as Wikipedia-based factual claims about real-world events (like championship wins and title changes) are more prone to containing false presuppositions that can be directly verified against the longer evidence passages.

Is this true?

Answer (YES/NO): NO